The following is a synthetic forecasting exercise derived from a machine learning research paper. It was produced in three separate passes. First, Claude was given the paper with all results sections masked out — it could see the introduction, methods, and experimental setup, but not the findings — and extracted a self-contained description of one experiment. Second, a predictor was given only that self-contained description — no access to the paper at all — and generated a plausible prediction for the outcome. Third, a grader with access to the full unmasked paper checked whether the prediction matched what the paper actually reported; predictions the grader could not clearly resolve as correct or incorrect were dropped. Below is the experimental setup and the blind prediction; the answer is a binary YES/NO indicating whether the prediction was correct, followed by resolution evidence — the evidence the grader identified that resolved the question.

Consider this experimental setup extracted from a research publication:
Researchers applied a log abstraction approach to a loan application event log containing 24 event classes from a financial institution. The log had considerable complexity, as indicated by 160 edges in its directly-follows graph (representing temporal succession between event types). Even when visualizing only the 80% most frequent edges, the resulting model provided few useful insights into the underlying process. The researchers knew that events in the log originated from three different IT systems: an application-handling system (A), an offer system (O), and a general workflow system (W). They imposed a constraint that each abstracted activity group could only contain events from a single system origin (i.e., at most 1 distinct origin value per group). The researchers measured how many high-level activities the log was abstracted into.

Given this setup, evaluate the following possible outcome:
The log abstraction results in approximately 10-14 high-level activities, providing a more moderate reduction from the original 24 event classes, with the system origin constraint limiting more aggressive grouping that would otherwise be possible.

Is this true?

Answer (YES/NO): NO